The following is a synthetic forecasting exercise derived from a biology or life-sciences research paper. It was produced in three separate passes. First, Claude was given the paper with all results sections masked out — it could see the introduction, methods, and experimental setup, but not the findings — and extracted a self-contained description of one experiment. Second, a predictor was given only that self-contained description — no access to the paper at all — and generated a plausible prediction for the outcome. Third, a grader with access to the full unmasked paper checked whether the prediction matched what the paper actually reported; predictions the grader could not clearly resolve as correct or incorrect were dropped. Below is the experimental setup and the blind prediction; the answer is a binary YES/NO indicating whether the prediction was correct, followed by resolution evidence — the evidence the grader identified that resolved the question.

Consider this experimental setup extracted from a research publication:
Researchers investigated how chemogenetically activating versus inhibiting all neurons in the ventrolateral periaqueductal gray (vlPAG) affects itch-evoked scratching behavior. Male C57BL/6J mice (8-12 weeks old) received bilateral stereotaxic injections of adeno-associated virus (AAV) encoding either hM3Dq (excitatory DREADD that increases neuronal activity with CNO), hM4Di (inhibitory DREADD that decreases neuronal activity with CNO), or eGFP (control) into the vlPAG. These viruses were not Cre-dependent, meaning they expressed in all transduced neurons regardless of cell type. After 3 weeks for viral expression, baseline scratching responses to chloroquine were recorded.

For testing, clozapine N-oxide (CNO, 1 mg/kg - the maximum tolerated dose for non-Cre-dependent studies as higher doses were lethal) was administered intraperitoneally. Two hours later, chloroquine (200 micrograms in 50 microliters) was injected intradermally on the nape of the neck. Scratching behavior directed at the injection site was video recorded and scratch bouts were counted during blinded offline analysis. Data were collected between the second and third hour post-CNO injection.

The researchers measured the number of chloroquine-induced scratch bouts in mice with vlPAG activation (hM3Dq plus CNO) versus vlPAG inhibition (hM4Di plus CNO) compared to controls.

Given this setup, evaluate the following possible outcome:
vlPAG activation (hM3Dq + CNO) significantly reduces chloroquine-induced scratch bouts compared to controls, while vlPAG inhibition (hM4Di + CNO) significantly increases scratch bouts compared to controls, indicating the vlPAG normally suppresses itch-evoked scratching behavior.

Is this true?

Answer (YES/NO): YES